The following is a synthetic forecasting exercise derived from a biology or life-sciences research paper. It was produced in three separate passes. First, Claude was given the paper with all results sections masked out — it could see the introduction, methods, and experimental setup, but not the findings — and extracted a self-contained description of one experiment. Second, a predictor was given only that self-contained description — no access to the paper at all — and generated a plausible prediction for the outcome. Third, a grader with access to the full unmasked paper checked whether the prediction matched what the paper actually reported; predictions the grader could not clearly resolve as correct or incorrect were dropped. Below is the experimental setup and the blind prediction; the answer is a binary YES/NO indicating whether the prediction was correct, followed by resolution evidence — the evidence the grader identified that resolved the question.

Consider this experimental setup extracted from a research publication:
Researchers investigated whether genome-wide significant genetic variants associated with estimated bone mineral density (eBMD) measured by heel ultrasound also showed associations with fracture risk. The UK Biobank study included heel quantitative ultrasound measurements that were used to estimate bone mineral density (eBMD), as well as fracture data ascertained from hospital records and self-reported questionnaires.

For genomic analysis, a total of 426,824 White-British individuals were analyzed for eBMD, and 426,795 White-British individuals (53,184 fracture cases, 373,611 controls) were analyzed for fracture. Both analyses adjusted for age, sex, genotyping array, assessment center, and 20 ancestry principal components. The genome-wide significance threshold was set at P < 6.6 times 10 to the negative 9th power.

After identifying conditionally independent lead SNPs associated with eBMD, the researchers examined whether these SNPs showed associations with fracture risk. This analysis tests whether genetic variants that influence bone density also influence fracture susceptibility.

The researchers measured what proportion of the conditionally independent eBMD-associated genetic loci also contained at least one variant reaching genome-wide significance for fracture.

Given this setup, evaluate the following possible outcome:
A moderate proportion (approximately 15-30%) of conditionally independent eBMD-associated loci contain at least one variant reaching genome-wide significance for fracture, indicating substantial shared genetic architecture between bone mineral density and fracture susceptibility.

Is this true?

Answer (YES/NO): NO